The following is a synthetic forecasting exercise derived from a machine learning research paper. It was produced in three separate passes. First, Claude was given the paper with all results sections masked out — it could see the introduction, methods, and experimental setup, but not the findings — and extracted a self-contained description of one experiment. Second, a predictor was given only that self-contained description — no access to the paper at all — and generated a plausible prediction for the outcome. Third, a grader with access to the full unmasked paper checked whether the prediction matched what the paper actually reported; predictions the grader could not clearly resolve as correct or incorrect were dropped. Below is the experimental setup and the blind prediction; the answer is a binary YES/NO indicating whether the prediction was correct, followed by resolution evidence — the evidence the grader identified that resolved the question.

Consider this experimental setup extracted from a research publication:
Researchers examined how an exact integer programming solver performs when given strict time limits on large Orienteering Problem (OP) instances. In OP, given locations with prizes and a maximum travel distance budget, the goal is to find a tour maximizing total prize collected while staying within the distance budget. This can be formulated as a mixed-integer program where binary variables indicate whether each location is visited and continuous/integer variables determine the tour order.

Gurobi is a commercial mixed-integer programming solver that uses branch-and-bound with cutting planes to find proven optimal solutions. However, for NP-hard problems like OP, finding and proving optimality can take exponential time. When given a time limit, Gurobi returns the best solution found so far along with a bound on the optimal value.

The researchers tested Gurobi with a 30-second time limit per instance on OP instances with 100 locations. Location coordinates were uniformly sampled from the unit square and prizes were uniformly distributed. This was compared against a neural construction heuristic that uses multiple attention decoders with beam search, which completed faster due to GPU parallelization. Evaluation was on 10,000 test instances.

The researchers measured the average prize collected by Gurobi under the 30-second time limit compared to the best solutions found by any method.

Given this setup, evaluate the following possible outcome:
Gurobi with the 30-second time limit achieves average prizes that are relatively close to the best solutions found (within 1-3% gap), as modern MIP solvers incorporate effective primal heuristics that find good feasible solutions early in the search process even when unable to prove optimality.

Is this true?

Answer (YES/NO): NO